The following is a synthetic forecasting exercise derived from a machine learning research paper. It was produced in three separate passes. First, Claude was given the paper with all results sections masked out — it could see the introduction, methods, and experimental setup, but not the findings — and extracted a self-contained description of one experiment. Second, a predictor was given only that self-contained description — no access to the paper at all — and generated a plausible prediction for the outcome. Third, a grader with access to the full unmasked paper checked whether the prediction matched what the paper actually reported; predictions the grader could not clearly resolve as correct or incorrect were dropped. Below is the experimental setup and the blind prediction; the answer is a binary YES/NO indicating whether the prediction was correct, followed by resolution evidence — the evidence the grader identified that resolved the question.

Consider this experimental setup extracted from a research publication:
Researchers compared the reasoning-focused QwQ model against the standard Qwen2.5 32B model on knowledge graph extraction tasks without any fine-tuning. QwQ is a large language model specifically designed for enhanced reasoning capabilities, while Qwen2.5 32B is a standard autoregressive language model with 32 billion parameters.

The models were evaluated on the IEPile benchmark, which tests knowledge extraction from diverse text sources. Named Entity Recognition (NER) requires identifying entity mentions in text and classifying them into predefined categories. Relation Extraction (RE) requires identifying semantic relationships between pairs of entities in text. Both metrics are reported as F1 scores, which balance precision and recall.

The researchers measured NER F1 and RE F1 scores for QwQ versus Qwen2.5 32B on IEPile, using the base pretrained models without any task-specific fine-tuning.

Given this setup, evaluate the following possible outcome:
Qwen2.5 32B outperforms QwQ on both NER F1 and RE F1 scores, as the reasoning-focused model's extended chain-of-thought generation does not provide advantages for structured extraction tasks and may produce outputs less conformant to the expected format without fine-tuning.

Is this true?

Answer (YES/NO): NO